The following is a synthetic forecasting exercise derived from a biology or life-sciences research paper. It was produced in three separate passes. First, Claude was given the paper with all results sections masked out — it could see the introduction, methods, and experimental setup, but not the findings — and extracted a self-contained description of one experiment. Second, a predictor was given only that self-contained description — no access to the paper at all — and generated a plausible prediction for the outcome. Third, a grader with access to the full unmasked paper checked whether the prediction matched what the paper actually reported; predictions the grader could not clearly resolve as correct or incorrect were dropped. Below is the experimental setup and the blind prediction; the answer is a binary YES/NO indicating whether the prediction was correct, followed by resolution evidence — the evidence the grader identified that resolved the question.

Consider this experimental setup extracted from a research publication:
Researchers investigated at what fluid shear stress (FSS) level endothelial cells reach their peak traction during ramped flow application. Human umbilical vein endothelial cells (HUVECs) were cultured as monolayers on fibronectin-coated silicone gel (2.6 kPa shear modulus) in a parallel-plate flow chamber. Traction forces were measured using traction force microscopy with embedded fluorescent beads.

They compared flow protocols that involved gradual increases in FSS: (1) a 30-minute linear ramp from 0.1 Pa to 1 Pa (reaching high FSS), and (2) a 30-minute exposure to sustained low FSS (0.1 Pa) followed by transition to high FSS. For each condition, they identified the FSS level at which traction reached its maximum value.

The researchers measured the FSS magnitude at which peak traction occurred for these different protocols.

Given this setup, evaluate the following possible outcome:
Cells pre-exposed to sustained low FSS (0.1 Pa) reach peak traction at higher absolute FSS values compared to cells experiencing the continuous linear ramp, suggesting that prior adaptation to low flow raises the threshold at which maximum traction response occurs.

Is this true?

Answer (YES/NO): NO